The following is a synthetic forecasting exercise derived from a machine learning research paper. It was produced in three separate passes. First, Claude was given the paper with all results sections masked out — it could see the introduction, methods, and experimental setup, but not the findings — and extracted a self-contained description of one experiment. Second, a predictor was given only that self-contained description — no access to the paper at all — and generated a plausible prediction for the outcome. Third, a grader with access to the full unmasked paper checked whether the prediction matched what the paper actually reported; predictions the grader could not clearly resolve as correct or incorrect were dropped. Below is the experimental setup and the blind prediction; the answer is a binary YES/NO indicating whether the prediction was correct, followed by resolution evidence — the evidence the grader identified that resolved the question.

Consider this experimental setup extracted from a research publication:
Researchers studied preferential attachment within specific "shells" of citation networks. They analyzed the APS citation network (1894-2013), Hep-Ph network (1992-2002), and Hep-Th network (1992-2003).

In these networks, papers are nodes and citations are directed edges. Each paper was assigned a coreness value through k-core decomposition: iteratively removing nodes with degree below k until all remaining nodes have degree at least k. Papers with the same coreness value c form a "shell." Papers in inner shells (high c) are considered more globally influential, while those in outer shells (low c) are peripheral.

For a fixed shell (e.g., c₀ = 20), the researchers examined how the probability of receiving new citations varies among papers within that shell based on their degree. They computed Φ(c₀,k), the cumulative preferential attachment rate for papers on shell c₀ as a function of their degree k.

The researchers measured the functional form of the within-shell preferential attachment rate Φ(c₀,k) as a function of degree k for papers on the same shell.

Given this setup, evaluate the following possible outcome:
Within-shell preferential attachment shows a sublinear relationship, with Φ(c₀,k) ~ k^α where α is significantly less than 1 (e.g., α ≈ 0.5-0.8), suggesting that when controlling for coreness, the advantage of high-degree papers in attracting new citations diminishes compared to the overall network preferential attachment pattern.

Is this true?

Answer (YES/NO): NO